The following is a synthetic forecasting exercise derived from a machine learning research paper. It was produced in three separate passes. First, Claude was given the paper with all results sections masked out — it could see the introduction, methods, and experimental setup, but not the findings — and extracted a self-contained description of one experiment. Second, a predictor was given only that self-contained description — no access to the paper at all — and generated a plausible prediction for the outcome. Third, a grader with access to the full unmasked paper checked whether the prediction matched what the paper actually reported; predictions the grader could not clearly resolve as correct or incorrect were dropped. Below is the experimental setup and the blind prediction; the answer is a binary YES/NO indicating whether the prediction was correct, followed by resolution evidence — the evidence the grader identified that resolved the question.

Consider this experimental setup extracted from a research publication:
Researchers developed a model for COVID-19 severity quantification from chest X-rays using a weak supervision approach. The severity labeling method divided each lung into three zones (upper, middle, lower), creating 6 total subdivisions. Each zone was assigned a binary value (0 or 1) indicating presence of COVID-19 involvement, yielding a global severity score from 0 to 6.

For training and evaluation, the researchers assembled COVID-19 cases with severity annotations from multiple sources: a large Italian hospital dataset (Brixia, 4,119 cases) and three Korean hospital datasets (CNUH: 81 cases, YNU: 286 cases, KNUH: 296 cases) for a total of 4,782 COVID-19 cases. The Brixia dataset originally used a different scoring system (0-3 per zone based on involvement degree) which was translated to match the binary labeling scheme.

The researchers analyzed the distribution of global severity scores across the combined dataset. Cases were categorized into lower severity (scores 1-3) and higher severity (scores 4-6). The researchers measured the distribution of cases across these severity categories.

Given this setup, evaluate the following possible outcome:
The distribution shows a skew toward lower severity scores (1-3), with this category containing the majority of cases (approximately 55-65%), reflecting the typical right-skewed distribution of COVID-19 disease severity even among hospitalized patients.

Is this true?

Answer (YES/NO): NO